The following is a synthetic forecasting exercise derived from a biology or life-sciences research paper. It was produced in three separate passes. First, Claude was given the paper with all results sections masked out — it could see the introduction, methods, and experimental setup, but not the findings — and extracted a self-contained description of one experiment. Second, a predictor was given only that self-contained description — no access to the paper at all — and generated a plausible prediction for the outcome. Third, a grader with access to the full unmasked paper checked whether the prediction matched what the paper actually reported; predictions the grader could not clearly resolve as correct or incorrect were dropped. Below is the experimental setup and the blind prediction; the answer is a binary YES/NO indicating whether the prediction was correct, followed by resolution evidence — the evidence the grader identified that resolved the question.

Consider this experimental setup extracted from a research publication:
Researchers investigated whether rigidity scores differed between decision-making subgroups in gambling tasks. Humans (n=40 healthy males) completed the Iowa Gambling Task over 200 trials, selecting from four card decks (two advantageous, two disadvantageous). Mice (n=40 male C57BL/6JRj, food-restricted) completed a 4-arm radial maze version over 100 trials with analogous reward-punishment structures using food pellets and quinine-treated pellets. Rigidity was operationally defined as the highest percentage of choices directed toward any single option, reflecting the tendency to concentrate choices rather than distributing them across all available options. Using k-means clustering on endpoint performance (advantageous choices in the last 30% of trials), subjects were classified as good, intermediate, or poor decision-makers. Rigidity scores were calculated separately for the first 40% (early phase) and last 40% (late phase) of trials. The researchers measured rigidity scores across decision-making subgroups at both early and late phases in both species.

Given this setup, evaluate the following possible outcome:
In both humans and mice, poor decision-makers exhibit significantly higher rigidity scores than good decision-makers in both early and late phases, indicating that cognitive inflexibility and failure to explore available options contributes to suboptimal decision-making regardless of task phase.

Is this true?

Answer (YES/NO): NO